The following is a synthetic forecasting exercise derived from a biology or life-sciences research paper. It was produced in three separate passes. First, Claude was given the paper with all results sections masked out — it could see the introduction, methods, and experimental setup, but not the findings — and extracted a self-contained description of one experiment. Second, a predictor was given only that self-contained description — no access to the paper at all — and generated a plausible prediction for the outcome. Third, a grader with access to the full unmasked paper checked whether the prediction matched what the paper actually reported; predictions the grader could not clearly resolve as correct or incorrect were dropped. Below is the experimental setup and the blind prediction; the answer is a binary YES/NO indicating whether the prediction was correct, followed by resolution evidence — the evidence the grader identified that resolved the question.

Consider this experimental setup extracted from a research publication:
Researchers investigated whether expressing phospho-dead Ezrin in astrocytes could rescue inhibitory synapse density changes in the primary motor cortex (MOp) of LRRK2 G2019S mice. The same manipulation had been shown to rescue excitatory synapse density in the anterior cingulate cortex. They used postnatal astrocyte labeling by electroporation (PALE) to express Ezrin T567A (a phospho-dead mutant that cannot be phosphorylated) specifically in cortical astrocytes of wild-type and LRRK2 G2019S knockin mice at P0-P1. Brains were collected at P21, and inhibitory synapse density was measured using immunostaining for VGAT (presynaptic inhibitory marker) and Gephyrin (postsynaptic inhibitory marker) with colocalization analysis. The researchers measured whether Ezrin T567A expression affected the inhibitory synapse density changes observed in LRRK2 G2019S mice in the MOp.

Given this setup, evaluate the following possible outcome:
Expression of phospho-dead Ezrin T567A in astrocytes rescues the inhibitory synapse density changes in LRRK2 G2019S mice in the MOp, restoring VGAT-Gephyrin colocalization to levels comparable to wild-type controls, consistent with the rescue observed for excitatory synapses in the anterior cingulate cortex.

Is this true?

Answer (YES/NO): NO